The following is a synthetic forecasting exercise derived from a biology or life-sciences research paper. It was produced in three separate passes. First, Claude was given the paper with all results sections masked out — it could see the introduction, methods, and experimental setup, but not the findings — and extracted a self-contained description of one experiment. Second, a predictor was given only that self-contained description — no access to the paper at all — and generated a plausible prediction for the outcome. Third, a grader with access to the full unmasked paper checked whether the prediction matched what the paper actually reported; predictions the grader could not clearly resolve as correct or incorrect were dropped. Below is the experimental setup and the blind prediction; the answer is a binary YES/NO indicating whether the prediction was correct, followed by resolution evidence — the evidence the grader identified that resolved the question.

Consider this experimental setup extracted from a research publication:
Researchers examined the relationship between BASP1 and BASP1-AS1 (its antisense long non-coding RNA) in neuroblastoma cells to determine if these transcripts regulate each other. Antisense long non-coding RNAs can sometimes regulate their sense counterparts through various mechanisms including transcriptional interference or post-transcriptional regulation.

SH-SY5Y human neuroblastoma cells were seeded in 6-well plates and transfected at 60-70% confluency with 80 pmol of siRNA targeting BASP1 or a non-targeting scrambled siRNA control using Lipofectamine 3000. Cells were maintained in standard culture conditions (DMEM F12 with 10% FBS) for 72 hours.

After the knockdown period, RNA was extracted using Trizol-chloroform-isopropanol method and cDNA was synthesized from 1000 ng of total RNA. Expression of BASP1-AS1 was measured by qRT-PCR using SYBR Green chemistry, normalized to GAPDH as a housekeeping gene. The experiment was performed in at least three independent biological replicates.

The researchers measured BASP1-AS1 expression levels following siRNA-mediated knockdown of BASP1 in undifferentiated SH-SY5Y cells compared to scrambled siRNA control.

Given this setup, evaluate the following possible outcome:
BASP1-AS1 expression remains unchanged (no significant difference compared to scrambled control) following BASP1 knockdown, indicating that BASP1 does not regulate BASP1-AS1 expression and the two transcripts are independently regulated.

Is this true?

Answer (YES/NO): NO